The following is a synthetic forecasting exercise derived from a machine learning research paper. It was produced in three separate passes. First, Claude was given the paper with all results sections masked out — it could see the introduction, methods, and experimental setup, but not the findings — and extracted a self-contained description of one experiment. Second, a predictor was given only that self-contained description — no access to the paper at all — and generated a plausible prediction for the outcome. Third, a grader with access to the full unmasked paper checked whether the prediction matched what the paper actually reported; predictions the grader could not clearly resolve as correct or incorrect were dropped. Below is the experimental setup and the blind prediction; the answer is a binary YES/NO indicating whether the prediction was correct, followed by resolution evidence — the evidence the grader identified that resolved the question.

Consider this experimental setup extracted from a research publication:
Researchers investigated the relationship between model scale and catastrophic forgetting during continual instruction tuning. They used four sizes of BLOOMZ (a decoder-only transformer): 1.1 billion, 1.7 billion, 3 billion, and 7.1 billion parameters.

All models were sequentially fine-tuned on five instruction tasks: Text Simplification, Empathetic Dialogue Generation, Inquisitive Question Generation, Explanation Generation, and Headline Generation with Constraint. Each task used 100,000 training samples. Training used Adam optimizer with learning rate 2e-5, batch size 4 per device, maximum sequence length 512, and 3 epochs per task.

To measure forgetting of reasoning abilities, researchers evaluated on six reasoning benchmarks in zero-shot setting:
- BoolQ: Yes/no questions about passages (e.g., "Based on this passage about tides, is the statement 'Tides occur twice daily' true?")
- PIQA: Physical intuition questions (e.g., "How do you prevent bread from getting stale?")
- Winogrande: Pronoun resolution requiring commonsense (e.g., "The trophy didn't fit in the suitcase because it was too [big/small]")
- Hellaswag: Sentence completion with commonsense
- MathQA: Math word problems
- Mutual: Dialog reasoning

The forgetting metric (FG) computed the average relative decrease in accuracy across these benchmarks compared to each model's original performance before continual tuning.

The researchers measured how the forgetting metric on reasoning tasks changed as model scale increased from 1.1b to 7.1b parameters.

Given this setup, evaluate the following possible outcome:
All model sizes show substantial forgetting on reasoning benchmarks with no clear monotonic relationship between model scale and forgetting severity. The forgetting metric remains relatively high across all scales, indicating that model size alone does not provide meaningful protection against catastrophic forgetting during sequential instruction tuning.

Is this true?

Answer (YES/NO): NO